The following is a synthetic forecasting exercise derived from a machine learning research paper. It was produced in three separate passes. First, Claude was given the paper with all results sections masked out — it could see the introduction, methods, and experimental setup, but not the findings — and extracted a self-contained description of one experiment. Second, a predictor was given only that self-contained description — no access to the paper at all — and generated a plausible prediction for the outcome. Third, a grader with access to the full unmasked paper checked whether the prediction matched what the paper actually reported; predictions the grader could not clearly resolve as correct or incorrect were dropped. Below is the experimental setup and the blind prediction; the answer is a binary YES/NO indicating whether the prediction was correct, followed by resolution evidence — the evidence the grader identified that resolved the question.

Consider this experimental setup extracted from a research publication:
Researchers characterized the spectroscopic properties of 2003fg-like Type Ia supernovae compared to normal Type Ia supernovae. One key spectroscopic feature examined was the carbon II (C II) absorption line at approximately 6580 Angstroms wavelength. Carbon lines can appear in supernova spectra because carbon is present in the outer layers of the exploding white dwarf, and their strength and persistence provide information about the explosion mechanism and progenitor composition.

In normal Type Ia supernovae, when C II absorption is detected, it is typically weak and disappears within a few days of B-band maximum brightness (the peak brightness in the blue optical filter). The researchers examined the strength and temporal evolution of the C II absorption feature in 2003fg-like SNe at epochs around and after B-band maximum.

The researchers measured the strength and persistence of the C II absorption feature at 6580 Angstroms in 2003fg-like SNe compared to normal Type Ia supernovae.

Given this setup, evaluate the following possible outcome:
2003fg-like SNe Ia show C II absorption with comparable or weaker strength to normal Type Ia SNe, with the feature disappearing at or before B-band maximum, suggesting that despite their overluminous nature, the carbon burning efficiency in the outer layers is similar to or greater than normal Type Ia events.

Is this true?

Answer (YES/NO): NO